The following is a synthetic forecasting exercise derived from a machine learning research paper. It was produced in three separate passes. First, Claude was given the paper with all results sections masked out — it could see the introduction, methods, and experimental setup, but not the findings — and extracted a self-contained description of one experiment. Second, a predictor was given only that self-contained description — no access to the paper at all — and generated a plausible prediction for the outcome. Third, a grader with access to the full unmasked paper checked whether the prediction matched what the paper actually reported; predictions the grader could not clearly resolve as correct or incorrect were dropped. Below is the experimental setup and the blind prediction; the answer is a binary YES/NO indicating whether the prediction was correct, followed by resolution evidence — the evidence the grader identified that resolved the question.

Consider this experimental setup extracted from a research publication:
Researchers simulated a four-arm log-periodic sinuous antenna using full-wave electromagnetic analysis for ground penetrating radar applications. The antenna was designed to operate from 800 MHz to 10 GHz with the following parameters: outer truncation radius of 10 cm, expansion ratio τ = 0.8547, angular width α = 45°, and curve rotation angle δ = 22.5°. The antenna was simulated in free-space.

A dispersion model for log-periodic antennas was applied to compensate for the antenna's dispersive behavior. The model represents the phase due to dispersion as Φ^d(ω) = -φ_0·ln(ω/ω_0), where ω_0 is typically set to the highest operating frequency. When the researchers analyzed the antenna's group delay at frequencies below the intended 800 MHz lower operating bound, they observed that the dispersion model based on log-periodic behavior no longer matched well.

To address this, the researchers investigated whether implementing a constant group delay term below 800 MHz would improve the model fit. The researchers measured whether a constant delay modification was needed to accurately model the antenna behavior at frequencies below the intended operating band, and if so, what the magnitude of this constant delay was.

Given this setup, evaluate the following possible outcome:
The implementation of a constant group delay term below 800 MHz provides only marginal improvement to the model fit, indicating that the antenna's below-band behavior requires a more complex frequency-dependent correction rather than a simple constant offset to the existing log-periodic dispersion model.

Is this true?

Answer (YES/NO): NO